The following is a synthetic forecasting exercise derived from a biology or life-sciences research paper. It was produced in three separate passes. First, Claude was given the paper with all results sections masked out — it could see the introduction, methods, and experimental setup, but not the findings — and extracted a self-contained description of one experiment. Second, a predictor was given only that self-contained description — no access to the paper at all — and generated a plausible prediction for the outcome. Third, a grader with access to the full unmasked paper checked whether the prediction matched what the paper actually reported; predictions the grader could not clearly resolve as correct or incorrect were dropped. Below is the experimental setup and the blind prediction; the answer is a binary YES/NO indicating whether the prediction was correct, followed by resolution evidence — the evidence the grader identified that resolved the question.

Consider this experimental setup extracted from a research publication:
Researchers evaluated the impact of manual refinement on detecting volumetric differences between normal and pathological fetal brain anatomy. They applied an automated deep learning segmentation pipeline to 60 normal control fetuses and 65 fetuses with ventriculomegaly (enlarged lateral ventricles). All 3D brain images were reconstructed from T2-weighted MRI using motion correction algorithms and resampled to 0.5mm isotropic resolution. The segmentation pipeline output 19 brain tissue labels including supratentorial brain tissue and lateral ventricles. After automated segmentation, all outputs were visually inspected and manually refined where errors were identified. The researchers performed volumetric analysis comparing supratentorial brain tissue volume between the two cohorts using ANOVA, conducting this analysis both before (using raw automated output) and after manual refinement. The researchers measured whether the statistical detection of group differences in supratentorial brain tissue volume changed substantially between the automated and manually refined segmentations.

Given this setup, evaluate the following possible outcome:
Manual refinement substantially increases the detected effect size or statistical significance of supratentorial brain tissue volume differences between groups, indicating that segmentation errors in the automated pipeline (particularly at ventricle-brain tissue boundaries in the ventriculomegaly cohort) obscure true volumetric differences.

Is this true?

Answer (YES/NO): NO